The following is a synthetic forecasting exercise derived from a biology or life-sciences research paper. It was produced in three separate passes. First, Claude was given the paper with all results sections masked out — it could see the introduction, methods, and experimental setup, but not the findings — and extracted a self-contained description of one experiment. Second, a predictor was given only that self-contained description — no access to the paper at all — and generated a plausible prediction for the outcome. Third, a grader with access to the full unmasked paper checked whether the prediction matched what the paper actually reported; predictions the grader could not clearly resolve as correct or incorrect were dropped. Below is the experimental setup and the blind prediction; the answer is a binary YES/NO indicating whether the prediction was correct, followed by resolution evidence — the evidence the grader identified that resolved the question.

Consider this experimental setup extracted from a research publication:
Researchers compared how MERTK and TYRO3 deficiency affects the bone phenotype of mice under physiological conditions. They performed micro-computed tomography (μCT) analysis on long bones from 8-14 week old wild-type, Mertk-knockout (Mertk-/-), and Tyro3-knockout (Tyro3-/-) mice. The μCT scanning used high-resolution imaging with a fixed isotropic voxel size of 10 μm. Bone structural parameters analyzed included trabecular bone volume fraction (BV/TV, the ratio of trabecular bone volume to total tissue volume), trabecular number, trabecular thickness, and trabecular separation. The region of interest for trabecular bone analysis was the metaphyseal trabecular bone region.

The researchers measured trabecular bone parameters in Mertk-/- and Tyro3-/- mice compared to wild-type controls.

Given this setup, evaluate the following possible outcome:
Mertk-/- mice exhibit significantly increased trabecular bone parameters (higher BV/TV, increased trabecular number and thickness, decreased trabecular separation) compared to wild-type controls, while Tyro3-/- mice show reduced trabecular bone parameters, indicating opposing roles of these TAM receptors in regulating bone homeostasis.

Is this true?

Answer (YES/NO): NO